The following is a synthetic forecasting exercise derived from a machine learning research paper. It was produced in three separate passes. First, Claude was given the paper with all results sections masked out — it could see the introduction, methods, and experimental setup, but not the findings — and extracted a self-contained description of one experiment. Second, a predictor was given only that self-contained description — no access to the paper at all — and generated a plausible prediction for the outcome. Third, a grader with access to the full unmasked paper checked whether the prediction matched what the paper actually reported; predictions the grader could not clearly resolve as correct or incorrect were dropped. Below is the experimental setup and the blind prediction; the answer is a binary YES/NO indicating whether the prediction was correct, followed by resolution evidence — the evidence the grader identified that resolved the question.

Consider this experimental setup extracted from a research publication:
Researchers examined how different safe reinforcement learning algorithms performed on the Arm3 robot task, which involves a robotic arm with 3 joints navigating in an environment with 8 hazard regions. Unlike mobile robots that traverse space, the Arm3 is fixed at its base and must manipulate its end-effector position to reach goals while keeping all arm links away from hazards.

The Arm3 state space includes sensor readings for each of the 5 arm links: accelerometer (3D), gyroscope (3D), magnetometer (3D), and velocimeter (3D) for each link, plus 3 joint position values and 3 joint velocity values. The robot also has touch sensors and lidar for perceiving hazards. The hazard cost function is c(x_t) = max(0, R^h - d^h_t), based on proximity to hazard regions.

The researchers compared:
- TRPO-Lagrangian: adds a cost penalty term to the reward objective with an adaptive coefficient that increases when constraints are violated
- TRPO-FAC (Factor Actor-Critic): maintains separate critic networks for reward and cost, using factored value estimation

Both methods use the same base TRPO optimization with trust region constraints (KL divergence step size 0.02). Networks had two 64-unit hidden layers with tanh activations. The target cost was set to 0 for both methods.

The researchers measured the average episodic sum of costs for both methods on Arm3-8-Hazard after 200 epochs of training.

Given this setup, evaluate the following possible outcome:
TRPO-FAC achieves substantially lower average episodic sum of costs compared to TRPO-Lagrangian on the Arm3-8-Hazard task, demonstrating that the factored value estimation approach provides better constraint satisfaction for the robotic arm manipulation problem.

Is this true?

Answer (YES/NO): NO